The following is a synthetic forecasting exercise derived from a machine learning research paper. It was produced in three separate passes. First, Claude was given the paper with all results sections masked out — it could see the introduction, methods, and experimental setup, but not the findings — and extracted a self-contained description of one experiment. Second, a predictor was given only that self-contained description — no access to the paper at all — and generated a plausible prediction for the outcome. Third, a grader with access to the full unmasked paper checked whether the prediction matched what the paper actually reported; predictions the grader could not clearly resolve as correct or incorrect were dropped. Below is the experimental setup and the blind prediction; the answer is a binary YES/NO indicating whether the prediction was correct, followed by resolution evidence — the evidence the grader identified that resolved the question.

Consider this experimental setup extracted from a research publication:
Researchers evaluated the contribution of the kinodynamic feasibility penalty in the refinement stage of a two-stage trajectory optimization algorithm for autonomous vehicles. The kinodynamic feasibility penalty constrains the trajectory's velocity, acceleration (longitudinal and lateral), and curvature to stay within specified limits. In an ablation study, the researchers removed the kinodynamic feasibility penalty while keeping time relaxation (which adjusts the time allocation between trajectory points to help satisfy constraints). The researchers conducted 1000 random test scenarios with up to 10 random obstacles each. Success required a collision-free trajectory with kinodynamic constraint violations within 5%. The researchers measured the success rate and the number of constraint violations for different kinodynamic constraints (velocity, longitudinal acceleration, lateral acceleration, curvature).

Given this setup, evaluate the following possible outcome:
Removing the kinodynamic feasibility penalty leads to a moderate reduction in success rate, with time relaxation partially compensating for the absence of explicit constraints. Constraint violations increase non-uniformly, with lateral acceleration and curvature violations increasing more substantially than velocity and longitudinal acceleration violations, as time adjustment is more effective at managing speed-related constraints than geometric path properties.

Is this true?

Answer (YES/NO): YES